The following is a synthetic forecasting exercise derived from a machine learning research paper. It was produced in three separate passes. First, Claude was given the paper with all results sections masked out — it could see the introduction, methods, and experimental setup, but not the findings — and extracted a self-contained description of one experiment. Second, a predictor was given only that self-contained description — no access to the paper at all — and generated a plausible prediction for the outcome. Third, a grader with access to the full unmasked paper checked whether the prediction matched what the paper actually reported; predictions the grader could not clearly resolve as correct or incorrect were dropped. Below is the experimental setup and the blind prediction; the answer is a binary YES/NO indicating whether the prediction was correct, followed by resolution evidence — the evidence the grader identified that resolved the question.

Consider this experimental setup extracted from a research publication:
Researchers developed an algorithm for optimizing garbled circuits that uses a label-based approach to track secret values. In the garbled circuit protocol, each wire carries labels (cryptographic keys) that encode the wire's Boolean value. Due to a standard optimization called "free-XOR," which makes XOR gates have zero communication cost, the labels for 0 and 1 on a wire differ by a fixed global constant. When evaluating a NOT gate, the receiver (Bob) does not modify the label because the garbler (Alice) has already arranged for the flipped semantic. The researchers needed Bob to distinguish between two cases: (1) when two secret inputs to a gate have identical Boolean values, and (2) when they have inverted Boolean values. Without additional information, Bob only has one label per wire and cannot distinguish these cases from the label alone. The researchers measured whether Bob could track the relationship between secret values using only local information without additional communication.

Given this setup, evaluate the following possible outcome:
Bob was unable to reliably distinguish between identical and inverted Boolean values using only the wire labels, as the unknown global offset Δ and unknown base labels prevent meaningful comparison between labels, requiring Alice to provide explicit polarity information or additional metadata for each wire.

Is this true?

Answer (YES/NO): NO